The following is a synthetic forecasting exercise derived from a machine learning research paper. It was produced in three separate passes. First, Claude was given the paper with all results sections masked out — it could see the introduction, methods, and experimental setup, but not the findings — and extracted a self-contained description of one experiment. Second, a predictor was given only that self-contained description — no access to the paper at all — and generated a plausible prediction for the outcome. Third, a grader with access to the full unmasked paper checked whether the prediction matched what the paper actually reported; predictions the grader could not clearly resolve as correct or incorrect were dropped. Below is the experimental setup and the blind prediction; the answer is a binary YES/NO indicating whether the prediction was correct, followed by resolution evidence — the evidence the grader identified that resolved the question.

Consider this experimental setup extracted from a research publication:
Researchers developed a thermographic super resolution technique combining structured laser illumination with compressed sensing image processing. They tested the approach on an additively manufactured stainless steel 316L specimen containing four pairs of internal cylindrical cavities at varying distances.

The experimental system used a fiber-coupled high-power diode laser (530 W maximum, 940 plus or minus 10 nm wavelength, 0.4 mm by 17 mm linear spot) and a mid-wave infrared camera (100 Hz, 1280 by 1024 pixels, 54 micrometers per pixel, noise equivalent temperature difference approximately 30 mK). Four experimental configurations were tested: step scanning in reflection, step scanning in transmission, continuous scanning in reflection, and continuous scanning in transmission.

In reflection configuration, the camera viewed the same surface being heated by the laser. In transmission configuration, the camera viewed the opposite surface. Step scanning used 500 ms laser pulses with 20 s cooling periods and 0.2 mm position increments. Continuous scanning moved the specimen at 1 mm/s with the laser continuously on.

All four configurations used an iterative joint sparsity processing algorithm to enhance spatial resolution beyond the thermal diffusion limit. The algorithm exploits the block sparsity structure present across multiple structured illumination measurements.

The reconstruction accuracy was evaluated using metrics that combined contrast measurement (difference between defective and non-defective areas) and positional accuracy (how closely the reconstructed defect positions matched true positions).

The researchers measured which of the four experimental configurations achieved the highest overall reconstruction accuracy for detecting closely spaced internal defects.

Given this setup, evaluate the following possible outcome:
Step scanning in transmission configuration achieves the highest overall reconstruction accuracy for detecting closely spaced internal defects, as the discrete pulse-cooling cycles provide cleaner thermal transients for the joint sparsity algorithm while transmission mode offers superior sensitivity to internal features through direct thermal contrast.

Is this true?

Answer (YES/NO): NO